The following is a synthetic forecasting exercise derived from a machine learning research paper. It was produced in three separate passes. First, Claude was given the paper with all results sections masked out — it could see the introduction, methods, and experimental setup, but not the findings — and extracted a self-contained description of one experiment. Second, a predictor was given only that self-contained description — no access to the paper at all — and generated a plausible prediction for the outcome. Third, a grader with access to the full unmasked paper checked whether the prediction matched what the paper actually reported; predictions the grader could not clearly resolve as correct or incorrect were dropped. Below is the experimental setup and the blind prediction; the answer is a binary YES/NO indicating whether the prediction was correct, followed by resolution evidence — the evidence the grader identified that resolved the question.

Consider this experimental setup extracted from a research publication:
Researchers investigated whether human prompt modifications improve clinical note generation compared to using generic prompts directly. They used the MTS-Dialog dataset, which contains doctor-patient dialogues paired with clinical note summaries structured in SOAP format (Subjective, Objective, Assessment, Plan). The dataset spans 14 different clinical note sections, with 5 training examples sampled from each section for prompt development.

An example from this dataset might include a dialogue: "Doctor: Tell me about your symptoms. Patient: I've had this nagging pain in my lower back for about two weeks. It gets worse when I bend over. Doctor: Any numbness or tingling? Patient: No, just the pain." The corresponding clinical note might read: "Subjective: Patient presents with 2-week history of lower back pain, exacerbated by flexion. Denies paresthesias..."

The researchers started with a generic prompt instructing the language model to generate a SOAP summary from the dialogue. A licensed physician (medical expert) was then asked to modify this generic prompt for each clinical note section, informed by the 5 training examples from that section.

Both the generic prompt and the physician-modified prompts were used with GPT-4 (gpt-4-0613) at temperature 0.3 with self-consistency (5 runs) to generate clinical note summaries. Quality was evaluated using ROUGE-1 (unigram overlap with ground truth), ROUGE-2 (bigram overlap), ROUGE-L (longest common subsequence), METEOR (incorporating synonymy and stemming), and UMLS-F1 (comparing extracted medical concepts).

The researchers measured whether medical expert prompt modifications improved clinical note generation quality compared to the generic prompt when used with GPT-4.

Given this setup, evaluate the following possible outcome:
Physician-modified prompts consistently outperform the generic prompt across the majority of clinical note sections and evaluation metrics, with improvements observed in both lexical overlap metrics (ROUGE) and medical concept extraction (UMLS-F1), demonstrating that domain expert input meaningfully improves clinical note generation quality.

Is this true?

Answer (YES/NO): NO